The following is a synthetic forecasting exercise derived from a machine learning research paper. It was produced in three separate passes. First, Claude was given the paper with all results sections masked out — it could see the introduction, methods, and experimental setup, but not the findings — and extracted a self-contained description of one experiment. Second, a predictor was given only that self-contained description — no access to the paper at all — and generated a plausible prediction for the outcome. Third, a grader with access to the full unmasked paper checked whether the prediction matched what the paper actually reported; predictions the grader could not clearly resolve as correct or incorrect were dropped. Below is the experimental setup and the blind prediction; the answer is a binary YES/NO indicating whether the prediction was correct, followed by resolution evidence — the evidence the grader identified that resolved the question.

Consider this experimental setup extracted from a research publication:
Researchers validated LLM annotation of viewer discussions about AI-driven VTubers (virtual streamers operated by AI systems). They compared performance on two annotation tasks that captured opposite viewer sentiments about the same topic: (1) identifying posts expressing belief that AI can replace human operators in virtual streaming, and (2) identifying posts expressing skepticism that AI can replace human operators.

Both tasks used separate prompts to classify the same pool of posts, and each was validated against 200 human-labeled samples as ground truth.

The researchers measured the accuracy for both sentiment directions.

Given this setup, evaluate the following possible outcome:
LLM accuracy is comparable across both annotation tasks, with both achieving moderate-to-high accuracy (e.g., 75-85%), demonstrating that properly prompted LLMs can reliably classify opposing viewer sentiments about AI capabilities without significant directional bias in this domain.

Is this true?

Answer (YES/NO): NO